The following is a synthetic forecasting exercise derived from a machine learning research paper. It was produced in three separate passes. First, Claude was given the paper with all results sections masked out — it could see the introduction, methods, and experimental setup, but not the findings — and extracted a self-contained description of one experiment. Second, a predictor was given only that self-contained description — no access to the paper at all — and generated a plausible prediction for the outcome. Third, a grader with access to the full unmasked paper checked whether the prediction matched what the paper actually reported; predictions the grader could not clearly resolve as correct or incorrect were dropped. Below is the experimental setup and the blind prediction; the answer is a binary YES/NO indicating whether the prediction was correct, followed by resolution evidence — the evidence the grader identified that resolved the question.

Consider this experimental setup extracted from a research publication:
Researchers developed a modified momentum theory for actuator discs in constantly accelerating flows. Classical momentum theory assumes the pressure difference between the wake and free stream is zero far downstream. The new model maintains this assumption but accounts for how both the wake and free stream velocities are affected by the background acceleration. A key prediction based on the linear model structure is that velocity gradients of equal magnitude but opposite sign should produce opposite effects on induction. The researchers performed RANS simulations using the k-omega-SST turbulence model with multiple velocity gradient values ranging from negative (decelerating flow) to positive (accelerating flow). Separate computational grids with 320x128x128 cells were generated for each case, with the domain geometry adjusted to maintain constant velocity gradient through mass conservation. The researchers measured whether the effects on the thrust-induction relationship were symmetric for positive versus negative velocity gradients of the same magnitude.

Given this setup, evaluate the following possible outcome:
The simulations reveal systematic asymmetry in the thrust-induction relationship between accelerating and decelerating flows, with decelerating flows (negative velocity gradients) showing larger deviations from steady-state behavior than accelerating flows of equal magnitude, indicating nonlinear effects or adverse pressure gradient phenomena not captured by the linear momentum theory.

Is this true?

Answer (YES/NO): YES